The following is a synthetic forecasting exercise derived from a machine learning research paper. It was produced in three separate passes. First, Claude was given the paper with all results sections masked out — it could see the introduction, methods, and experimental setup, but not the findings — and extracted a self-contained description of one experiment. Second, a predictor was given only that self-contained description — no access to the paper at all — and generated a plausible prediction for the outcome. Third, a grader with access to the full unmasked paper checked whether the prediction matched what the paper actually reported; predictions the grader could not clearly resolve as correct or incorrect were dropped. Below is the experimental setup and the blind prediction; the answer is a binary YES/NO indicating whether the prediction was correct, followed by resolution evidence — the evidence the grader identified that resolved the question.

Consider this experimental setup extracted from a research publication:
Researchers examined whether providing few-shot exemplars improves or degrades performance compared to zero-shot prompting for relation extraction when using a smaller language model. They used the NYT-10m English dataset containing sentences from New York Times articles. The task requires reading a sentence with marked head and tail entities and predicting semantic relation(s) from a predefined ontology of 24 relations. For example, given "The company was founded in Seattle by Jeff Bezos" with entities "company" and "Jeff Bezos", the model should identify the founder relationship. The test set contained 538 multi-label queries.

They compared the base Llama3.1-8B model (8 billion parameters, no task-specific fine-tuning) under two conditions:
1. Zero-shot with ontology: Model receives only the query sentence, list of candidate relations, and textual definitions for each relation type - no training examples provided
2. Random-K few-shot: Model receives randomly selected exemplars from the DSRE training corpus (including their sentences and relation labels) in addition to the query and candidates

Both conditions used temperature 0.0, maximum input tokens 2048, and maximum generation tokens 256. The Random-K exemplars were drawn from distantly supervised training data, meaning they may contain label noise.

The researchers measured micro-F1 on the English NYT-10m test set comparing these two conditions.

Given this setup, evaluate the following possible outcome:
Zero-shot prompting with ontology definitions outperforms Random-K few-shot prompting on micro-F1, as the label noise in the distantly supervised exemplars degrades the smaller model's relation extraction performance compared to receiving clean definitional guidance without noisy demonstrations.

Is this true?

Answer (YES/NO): YES